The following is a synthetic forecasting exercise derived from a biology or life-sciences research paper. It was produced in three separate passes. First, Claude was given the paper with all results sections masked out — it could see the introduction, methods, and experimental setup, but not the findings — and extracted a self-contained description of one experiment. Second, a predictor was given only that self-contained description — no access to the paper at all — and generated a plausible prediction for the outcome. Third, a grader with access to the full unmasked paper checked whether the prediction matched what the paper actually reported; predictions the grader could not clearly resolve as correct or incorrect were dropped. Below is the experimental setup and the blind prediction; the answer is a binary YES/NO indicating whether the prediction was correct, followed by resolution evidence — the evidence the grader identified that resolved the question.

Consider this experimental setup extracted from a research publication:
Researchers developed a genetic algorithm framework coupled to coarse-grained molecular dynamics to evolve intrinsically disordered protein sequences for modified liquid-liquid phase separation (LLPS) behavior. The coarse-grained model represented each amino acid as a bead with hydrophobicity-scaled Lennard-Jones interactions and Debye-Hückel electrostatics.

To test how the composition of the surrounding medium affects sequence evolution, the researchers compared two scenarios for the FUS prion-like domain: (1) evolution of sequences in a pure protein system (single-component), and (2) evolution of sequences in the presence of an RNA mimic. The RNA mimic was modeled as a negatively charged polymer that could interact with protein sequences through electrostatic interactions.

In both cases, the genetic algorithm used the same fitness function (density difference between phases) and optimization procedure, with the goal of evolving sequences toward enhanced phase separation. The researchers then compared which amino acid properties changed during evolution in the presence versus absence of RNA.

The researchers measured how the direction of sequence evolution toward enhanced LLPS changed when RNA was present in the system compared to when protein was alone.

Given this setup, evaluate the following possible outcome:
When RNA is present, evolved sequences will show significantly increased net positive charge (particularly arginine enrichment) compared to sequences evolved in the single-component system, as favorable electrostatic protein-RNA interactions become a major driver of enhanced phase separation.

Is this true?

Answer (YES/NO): YES